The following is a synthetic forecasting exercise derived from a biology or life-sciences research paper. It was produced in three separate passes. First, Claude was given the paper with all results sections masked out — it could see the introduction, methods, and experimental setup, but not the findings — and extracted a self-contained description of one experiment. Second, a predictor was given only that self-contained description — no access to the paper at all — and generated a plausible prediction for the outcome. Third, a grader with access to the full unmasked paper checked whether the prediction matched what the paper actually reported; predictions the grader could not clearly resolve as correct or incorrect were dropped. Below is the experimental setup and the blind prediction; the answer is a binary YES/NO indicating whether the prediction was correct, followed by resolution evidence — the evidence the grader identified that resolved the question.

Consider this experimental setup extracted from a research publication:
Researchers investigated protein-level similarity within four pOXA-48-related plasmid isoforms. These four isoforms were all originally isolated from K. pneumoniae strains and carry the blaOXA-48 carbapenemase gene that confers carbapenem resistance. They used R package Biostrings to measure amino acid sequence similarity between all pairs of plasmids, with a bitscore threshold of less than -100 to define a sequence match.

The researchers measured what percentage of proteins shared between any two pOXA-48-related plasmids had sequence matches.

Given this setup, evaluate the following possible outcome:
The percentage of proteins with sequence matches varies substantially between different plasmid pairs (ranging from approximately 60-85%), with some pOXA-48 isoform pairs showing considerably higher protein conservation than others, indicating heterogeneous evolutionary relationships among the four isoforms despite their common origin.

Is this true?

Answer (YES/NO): NO